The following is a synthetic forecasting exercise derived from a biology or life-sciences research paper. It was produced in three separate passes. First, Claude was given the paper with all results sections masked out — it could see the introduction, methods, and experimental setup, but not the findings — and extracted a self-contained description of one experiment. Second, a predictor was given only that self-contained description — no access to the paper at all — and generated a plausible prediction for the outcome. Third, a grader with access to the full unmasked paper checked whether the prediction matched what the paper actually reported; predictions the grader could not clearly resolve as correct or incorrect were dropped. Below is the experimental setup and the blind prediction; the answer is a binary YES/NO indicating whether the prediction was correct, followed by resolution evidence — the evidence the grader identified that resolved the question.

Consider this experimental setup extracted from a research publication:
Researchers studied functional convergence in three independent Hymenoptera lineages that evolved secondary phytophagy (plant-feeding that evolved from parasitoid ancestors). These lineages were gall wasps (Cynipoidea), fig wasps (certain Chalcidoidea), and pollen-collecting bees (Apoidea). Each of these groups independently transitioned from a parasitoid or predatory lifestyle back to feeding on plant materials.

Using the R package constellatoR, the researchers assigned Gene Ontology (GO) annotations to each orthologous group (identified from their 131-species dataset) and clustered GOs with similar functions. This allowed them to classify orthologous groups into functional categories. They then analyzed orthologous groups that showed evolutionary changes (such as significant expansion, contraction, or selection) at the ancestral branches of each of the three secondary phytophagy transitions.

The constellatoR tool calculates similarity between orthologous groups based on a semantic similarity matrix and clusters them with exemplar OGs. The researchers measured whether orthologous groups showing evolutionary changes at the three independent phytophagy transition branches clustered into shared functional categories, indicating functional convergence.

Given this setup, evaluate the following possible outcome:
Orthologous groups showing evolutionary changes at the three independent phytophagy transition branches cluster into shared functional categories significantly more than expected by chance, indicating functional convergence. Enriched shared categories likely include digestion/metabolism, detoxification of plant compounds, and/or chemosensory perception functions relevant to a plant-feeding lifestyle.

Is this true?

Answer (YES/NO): YES